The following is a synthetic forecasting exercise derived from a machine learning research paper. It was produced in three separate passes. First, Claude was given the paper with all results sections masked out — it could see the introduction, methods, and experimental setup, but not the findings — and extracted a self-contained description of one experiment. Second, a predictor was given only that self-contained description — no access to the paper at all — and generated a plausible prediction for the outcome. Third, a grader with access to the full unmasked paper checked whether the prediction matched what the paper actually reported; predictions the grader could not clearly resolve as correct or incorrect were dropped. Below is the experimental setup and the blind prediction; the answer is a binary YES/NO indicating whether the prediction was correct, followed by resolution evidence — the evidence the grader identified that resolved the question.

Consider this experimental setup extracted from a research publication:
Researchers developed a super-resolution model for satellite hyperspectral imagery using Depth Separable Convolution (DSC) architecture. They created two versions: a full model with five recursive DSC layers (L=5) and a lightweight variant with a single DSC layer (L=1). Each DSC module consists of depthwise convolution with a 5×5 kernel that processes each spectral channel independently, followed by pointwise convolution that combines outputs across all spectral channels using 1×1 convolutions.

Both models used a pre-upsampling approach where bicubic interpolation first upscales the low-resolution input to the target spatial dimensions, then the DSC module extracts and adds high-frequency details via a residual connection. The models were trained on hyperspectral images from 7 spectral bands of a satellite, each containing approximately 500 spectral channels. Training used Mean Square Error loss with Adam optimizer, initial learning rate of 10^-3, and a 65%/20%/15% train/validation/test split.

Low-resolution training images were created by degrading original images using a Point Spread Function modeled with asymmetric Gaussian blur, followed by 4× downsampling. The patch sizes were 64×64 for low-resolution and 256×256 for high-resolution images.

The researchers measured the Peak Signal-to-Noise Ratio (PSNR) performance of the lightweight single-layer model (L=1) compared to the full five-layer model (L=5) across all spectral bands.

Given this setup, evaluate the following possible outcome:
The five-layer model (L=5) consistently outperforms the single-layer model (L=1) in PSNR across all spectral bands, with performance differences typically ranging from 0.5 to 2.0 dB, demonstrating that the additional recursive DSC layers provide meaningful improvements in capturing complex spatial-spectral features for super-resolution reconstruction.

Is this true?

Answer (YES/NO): NO